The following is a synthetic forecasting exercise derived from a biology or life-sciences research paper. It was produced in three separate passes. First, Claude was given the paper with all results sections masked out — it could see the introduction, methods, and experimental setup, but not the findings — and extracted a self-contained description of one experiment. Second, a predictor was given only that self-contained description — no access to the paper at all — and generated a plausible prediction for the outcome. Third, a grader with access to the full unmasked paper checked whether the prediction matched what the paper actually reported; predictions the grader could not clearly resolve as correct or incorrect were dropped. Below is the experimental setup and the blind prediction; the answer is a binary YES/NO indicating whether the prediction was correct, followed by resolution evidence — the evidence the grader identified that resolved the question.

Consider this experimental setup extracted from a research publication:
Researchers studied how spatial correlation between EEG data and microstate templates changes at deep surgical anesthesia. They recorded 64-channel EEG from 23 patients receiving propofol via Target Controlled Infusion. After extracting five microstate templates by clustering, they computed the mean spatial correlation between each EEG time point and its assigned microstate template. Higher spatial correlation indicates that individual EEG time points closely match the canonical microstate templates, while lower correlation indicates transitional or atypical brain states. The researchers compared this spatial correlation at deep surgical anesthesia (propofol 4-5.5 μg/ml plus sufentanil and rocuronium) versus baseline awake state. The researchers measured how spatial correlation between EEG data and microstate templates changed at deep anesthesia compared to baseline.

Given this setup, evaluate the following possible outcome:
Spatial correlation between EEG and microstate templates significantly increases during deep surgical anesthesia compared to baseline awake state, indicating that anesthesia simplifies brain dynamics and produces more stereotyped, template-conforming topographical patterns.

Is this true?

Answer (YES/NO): YES